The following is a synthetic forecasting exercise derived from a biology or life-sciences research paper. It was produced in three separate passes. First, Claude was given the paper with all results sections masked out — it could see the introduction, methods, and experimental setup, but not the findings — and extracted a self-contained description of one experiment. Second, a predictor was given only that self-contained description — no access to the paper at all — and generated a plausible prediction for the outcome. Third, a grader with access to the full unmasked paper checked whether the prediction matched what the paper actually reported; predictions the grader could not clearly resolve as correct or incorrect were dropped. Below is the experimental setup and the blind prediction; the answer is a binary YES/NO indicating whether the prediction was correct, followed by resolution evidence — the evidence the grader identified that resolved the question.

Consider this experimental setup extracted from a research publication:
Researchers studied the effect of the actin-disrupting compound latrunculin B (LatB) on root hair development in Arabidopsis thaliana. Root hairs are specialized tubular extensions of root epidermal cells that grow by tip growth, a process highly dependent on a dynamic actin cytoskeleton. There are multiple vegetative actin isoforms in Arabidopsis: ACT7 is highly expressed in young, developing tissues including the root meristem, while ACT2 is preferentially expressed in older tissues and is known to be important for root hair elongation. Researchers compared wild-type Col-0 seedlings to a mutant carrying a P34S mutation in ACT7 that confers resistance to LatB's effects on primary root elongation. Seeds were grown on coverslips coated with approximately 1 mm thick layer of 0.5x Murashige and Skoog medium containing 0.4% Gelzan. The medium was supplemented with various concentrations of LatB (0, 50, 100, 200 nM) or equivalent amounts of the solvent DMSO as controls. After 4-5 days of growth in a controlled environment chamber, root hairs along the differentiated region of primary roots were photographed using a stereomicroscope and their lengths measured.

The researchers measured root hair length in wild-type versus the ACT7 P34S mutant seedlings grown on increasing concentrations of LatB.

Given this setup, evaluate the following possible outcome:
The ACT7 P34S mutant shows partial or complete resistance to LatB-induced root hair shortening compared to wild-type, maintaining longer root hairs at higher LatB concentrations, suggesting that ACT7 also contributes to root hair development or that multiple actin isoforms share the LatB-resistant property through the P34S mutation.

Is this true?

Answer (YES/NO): YES